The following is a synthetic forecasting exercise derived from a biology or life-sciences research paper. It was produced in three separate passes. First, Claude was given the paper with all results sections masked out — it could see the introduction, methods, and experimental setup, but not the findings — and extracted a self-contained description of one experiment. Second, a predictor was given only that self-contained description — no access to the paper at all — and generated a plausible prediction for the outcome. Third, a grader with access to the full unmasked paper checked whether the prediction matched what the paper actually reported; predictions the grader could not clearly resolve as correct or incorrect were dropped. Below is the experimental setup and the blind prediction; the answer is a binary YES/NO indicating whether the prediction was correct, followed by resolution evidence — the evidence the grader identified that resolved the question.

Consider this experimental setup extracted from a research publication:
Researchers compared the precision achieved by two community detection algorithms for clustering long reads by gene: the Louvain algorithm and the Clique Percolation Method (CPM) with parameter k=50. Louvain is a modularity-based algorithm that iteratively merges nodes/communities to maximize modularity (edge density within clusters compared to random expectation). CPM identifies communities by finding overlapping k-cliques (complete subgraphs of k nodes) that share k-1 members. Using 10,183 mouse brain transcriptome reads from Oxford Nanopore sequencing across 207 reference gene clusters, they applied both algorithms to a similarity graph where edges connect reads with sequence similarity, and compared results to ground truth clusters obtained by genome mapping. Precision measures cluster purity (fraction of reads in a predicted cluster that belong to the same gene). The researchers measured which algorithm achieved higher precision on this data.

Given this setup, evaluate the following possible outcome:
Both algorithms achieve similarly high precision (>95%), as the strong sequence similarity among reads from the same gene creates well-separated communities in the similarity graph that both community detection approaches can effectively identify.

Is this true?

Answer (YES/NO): NO